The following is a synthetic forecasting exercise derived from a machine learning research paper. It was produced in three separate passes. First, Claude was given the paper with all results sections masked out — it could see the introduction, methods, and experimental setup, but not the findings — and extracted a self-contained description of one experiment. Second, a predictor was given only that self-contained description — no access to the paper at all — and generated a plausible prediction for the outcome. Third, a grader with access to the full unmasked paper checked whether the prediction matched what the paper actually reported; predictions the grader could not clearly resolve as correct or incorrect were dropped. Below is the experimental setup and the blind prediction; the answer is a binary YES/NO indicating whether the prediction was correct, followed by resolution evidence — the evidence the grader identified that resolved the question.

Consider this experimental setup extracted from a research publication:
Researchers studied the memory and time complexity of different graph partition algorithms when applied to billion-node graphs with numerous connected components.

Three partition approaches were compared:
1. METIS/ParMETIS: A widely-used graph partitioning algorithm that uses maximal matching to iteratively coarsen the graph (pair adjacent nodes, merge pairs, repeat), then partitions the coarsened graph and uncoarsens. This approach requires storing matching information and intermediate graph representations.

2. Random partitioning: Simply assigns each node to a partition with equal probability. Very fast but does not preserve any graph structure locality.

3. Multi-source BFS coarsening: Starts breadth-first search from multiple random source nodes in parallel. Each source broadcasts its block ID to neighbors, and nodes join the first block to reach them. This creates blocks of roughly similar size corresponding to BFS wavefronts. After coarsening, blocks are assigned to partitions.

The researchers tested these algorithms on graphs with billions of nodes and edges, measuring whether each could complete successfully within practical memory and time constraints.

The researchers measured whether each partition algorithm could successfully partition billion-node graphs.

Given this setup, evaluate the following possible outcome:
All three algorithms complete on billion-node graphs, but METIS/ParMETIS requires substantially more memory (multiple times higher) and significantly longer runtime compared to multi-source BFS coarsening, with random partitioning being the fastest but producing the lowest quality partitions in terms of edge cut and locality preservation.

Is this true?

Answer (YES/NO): NO